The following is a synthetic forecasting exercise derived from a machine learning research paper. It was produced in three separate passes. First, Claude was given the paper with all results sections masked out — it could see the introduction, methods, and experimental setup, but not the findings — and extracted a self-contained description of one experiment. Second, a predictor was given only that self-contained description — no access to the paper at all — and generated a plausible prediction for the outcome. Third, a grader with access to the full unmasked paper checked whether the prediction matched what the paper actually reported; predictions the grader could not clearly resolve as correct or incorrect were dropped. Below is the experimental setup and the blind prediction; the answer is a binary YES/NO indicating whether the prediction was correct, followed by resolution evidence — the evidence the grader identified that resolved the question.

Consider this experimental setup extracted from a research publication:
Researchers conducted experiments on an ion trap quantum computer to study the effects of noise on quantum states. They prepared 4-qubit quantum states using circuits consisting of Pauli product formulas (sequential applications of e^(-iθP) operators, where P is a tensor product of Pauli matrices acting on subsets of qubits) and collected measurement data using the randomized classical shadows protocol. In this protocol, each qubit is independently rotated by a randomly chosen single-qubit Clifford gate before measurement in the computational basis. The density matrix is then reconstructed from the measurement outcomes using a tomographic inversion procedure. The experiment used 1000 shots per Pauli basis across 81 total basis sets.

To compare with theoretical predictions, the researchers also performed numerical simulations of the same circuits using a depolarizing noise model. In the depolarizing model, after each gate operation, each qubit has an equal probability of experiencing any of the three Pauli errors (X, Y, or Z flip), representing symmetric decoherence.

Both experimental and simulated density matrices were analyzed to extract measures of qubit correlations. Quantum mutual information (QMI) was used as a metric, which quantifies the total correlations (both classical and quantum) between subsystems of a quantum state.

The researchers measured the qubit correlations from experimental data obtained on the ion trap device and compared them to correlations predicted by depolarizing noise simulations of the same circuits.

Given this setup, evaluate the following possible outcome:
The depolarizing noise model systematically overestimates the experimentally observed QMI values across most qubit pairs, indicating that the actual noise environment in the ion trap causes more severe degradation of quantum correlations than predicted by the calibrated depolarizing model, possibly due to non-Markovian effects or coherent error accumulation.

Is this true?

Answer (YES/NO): NO